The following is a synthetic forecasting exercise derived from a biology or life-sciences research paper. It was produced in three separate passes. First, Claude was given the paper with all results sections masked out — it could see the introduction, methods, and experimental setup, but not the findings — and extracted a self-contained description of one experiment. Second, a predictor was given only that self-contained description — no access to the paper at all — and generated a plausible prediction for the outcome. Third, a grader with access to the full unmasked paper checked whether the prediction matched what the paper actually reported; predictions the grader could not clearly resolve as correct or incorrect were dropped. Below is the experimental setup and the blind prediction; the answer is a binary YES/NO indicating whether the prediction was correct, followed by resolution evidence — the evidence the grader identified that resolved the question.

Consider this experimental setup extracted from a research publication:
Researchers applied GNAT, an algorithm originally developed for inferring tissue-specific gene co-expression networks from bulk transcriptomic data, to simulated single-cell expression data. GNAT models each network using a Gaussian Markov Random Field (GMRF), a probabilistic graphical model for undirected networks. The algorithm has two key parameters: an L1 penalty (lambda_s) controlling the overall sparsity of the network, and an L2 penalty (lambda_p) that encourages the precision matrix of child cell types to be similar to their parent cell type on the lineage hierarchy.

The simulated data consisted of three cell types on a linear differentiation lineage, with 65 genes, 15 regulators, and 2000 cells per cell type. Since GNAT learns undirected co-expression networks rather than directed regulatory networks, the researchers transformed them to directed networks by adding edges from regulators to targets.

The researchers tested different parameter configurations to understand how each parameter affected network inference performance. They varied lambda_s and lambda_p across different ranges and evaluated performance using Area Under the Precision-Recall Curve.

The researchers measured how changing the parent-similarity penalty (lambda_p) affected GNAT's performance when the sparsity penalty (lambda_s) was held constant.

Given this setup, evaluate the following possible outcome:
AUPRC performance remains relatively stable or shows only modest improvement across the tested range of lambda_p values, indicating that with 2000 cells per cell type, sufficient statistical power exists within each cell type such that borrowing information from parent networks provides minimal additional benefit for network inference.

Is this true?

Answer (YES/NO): YES